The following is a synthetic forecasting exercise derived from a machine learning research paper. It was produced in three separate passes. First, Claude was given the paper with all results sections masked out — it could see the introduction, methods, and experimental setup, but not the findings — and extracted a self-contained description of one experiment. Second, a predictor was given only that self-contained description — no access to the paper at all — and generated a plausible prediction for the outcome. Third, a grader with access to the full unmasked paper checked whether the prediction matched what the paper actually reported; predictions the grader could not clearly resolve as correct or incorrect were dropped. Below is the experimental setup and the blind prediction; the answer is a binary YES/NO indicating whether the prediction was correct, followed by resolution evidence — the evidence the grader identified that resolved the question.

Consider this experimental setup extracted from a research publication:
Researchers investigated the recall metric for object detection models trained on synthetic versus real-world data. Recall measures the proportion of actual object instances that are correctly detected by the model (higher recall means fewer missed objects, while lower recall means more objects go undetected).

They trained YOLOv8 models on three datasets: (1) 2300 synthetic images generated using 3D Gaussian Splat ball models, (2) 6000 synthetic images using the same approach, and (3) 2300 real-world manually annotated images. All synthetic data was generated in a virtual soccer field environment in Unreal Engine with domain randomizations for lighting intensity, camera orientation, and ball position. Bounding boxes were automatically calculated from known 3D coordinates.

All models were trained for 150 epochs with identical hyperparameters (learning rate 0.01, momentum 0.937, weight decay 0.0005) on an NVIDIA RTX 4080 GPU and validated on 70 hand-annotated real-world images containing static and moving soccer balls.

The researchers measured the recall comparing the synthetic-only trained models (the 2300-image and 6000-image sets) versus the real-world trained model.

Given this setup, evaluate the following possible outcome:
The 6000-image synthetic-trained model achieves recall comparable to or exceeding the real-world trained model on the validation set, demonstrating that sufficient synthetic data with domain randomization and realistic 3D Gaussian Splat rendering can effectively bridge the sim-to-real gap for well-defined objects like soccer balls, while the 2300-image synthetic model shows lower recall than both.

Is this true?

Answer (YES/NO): NO